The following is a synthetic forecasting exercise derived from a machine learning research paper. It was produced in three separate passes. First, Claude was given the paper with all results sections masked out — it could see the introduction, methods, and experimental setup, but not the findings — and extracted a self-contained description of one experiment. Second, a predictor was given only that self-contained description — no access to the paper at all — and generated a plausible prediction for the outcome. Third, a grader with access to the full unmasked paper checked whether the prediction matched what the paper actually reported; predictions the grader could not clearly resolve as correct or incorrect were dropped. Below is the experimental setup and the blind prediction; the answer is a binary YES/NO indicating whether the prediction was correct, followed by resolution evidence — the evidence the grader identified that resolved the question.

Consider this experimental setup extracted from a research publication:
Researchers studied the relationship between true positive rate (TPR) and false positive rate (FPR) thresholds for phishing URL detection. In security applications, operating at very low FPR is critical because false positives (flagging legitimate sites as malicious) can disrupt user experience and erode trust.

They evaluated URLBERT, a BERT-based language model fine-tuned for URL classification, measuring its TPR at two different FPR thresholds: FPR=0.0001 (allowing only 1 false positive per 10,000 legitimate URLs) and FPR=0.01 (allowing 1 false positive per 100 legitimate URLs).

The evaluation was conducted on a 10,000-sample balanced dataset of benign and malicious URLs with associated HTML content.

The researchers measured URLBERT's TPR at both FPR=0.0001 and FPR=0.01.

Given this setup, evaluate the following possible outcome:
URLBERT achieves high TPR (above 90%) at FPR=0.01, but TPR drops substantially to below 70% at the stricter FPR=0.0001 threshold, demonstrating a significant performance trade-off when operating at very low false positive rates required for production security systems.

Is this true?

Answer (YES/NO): YES